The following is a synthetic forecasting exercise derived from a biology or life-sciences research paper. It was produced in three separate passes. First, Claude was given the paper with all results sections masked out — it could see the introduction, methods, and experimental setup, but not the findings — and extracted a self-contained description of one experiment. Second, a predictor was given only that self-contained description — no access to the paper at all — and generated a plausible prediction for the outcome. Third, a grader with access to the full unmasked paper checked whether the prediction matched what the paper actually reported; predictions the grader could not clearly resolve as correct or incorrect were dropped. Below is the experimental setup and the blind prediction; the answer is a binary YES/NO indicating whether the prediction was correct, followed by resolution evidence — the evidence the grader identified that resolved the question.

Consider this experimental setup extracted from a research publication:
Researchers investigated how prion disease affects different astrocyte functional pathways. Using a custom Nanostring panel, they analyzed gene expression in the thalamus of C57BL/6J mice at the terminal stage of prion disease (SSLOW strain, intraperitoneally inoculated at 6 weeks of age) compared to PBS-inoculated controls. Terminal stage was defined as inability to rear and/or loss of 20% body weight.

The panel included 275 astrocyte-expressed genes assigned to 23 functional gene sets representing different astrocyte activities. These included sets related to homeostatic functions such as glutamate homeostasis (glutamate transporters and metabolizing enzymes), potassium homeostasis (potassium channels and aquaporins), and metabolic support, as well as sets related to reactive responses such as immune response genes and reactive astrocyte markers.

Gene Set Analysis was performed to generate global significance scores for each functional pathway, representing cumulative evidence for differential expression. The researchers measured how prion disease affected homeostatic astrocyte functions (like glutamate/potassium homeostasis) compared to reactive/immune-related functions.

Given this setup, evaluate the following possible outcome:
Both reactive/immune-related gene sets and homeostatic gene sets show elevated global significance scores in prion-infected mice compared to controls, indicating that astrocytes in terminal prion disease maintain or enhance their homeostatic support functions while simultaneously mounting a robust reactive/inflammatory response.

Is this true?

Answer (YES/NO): NO